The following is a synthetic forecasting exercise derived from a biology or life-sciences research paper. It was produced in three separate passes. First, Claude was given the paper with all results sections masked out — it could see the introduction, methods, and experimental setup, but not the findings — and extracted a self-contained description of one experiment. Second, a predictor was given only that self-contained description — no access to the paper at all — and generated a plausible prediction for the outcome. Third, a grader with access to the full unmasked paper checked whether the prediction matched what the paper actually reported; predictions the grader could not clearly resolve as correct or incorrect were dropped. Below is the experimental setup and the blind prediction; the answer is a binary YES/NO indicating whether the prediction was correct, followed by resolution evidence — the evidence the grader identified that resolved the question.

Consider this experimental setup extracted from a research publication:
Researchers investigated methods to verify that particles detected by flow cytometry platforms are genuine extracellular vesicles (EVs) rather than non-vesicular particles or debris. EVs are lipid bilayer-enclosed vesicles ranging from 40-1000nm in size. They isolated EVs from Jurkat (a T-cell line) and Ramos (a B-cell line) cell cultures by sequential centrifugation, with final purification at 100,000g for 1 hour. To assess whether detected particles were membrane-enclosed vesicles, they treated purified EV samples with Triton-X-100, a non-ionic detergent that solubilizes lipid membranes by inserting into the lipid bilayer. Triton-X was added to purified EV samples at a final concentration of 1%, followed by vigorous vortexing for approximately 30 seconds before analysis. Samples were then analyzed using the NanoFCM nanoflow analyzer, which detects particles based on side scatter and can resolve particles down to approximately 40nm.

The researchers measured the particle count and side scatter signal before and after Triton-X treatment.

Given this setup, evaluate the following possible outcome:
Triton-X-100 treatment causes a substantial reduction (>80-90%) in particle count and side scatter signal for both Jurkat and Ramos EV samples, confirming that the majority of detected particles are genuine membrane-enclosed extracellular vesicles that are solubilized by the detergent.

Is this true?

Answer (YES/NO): NO